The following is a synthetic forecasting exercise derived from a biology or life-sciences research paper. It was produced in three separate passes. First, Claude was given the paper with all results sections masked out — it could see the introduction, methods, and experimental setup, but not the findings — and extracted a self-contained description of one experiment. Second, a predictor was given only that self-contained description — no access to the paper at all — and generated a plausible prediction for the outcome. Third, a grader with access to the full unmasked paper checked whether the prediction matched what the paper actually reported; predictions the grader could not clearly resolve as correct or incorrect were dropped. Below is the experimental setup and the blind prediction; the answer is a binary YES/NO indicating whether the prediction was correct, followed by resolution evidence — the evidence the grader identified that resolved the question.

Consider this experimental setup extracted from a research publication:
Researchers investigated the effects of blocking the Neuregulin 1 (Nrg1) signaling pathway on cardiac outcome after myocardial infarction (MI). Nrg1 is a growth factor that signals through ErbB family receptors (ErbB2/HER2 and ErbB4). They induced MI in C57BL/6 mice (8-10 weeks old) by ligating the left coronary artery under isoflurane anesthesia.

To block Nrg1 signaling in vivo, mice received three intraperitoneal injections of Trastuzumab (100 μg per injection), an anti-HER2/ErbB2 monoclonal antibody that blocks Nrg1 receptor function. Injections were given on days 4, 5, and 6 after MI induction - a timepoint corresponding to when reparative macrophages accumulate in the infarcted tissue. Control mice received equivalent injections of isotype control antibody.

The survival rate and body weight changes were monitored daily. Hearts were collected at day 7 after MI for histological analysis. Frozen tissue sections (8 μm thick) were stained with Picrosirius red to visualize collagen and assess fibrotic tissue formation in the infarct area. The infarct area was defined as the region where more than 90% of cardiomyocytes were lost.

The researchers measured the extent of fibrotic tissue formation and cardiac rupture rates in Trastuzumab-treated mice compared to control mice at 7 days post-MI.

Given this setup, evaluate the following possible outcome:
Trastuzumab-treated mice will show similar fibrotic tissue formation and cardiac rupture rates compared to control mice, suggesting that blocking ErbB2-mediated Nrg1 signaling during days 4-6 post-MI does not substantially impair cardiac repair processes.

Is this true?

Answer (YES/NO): NO